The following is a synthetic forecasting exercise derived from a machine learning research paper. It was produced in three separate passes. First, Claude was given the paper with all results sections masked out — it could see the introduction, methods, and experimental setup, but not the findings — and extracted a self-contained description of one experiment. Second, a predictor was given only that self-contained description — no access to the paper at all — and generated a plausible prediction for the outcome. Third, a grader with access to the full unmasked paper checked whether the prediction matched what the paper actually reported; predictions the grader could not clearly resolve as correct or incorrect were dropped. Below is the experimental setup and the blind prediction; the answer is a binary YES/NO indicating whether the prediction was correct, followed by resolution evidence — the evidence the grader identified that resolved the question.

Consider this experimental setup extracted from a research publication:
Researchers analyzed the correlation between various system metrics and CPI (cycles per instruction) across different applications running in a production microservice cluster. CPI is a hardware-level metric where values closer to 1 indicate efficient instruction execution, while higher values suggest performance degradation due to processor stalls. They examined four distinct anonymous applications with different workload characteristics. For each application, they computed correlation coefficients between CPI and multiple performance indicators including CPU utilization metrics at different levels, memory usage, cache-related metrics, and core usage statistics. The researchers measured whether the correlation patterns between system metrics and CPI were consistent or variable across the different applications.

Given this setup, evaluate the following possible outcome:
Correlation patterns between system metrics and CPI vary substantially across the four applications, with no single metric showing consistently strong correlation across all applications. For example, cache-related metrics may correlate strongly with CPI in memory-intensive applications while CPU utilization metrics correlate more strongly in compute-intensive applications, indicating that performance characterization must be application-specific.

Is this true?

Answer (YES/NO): YES